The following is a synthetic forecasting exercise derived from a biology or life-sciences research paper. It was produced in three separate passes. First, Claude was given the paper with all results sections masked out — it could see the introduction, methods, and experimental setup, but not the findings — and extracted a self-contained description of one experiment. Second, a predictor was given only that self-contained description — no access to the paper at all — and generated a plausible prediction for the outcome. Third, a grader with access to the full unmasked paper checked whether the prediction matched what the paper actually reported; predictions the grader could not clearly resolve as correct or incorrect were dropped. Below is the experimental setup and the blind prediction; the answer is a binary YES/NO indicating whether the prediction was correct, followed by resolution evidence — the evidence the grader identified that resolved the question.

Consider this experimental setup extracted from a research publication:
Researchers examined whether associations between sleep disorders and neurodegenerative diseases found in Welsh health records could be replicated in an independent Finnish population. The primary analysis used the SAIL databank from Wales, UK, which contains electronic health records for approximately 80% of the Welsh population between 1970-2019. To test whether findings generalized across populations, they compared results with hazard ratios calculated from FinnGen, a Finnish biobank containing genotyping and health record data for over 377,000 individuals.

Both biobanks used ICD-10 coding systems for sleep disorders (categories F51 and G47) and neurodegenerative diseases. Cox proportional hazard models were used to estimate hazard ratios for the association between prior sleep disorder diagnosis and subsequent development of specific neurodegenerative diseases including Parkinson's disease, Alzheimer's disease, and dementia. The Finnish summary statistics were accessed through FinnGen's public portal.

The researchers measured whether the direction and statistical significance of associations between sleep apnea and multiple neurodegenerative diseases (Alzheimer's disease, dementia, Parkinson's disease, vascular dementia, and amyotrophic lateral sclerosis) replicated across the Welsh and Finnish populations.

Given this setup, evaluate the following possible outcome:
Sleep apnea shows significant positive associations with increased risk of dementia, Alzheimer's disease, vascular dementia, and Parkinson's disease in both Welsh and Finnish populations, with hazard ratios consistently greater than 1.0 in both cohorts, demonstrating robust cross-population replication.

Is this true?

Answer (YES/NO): NO